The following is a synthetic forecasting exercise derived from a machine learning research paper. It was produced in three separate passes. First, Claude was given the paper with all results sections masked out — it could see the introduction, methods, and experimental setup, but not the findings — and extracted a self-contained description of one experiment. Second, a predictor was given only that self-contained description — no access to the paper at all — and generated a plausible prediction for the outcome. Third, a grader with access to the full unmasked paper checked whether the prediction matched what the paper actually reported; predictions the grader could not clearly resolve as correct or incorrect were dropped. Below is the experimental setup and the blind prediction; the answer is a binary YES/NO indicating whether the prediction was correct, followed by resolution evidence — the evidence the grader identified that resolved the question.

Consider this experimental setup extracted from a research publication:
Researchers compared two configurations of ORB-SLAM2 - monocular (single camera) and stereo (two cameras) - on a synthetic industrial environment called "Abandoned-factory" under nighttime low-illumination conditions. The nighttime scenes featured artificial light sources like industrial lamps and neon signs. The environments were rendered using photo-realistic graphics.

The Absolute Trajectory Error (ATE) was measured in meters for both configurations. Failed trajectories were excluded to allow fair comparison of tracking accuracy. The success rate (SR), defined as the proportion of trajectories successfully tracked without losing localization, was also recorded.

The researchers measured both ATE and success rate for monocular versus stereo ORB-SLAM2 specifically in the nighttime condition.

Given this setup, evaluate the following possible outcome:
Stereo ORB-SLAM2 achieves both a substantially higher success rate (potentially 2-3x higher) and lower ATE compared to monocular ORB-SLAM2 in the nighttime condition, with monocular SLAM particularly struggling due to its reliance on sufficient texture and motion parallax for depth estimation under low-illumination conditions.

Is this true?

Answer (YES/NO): NO